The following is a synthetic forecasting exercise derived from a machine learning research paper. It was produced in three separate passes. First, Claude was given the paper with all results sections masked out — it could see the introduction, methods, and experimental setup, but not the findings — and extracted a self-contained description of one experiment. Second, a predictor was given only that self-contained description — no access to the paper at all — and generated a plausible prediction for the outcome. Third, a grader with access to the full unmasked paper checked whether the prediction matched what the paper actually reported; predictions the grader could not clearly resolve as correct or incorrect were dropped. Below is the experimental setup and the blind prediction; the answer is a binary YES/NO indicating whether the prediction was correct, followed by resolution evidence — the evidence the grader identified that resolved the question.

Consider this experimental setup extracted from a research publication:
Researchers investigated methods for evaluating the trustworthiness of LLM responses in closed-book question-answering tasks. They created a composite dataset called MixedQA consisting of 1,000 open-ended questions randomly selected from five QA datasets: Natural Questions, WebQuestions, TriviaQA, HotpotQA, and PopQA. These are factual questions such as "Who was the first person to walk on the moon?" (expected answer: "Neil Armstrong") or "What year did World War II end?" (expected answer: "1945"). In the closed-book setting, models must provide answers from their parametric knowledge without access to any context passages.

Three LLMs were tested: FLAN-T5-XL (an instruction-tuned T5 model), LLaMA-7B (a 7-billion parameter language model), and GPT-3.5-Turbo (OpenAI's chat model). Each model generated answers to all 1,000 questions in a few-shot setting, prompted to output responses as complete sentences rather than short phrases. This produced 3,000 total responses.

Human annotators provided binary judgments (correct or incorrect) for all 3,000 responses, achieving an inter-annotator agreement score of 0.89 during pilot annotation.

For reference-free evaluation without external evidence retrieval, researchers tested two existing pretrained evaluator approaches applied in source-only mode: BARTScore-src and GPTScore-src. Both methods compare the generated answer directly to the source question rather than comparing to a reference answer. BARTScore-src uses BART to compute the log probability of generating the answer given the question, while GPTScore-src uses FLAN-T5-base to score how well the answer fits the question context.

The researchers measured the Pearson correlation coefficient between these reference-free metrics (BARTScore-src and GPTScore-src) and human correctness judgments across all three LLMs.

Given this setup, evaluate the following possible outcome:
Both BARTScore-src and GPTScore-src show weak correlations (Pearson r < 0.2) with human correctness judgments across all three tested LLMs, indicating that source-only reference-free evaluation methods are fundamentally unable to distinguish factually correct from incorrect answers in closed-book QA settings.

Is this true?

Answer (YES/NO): YES